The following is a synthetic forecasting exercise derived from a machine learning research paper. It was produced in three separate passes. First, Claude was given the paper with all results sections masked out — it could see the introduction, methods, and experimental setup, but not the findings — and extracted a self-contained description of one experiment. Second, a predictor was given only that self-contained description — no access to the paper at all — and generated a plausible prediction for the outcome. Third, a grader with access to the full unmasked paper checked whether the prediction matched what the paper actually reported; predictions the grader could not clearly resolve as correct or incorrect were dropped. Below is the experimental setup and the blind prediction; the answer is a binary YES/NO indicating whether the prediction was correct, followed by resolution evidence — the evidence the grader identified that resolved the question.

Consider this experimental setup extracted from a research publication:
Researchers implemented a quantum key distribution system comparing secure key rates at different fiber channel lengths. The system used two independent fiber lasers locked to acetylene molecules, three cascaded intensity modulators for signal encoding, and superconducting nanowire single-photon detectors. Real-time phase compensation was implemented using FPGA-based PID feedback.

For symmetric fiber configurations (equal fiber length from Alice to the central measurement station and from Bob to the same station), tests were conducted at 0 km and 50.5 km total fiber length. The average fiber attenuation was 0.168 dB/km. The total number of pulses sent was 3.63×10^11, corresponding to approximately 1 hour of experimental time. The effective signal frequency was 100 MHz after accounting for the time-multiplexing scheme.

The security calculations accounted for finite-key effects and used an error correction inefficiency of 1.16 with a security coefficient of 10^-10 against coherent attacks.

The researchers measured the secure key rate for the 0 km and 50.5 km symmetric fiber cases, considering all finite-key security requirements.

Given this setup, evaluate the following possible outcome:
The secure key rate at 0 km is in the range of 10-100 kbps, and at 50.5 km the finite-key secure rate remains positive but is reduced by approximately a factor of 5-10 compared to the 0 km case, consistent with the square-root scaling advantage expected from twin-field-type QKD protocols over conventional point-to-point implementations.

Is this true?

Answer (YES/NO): YES